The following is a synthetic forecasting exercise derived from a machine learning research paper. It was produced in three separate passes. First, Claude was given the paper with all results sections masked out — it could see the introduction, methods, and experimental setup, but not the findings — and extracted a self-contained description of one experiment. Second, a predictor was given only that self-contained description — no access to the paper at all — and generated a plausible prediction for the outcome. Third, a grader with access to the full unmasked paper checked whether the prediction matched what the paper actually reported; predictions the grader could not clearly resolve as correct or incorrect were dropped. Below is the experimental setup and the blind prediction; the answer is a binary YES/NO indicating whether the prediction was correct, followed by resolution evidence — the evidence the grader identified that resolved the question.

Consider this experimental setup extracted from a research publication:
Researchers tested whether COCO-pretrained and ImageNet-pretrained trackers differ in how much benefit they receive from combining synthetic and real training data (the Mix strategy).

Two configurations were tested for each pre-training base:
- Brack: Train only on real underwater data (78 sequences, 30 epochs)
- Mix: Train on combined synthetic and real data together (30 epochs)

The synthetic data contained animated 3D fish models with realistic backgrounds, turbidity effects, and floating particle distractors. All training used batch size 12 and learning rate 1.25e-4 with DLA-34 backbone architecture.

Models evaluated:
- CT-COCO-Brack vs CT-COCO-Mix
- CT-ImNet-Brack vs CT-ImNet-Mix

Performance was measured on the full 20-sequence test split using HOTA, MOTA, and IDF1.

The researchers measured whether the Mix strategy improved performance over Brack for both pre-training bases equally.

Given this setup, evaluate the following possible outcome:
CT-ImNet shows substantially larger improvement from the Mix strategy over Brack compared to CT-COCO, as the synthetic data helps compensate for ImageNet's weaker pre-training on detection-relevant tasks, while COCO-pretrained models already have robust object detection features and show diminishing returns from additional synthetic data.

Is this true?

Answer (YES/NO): NO